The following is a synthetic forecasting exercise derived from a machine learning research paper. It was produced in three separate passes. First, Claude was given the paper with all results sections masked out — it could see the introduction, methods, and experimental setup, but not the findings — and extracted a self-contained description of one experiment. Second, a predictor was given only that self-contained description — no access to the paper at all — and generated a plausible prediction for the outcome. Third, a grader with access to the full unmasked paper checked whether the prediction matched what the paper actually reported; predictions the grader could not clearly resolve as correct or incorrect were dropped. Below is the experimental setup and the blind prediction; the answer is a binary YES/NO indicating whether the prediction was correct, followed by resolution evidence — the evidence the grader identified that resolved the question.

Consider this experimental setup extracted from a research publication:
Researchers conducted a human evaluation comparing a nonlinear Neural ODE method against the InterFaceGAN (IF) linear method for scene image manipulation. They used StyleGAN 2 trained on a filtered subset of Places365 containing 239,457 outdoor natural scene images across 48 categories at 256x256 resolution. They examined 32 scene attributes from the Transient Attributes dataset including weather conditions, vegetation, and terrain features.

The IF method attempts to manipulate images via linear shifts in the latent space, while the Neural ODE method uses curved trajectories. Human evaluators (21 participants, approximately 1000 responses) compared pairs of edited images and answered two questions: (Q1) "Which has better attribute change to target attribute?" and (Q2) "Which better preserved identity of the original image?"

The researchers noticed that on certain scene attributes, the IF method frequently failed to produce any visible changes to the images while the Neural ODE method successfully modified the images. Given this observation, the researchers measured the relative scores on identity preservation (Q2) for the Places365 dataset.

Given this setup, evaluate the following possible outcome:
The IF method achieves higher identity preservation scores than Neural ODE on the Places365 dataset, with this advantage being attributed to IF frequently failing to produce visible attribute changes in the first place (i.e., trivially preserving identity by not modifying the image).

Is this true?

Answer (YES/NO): YES